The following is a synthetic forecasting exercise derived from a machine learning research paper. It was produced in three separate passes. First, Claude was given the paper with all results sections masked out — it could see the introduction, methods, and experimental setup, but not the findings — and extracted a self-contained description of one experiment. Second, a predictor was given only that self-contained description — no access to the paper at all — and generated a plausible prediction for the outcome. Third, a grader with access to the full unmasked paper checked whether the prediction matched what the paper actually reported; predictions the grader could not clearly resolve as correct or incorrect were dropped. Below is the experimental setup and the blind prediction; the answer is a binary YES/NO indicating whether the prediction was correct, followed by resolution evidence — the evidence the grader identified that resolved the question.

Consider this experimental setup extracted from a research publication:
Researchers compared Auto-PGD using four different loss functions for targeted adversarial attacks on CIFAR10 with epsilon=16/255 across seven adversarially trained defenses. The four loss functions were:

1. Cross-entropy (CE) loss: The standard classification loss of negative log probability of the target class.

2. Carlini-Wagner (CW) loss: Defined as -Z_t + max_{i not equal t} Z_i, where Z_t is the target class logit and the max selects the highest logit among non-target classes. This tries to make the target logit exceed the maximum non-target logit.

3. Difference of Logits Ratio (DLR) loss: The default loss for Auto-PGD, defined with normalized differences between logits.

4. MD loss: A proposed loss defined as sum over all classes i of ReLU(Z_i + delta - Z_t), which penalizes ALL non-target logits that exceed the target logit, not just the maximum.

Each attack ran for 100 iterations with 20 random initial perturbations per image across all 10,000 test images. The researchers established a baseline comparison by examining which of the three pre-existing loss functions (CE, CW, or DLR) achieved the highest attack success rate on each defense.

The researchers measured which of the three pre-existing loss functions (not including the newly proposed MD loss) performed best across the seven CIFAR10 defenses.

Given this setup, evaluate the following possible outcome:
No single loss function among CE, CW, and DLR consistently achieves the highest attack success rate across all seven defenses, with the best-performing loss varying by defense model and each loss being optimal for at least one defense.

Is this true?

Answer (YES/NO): NO